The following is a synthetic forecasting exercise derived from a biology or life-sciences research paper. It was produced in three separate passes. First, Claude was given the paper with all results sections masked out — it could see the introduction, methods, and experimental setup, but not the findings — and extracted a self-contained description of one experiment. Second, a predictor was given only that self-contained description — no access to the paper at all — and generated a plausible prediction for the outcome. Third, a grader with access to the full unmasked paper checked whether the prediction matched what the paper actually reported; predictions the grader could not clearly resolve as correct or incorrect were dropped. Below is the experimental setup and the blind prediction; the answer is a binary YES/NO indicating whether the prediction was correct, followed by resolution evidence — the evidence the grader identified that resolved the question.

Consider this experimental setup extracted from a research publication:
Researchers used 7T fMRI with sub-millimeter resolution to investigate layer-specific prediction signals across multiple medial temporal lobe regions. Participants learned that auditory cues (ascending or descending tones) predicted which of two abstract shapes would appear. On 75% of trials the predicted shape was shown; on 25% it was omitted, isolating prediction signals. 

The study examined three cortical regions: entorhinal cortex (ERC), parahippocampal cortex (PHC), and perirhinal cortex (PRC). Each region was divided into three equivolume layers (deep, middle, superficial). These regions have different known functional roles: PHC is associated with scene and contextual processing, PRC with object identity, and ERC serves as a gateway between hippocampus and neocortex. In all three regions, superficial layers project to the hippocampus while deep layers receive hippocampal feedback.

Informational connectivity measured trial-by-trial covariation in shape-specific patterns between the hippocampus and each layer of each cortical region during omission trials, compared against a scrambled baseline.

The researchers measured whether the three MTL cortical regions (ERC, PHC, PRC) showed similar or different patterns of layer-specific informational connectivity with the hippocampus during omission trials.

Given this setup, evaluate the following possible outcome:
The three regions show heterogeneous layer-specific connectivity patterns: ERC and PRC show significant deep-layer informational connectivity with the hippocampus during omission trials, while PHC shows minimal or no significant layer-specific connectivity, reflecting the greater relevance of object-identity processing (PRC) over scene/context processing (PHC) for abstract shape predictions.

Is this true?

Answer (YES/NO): NO